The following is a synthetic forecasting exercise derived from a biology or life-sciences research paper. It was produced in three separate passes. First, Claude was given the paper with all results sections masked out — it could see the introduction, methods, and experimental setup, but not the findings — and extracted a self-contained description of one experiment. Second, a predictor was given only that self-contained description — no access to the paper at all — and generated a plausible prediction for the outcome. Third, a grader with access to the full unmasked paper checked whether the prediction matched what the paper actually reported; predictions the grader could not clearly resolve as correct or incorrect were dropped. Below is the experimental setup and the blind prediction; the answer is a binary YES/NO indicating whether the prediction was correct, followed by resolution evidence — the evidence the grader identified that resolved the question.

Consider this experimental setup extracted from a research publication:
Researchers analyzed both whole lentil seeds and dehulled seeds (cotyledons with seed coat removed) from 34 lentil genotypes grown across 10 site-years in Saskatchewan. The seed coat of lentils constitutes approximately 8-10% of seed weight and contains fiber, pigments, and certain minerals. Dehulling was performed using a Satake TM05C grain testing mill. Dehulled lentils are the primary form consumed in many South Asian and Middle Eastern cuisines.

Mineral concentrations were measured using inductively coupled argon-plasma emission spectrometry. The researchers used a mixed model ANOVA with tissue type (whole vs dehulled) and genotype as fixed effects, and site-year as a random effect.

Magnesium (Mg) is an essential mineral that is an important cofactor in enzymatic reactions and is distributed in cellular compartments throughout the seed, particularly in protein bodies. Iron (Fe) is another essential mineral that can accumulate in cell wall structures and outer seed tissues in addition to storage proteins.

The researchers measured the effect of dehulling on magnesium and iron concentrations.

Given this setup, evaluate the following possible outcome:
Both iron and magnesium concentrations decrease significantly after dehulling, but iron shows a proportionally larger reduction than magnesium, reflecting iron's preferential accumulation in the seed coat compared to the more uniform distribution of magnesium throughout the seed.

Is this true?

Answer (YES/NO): NO